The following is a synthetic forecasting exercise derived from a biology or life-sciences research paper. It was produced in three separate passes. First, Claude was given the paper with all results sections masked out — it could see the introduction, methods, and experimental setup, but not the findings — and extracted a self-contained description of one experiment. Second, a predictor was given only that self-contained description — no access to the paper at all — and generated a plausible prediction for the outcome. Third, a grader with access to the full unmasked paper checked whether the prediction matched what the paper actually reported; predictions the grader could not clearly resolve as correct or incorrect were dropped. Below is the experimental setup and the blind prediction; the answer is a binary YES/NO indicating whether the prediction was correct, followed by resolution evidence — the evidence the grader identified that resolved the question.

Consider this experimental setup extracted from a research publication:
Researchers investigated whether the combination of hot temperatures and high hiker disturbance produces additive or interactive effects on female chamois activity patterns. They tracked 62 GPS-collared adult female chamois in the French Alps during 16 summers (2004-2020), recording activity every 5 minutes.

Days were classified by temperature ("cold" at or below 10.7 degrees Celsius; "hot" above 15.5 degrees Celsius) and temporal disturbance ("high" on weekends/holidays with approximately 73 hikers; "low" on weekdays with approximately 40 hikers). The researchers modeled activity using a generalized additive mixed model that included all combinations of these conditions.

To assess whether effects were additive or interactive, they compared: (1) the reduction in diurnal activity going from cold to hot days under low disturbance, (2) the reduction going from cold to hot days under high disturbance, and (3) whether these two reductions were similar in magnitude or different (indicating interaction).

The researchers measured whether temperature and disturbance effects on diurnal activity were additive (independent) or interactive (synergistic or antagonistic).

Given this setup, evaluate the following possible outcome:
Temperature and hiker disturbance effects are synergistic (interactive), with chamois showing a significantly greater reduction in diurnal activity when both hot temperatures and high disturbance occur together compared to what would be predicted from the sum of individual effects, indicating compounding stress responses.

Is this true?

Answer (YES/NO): NO